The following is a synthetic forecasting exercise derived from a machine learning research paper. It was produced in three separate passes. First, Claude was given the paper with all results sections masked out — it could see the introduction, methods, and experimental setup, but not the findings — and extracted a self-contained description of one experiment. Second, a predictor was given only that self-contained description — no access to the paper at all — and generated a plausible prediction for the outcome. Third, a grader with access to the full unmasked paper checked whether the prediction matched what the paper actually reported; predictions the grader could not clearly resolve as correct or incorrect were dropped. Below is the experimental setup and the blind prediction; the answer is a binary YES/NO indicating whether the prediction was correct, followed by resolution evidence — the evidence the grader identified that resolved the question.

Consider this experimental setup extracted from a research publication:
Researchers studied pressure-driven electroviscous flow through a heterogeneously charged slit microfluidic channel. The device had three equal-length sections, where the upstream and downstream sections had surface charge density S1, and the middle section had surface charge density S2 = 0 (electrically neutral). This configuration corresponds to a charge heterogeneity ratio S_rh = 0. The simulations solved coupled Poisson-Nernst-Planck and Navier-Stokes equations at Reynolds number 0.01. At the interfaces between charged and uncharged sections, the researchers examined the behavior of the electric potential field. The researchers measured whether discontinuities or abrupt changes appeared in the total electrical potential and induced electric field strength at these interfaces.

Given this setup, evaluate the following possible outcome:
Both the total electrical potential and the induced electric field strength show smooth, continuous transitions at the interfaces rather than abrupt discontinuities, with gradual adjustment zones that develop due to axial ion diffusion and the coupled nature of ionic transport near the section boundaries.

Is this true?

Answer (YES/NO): NO